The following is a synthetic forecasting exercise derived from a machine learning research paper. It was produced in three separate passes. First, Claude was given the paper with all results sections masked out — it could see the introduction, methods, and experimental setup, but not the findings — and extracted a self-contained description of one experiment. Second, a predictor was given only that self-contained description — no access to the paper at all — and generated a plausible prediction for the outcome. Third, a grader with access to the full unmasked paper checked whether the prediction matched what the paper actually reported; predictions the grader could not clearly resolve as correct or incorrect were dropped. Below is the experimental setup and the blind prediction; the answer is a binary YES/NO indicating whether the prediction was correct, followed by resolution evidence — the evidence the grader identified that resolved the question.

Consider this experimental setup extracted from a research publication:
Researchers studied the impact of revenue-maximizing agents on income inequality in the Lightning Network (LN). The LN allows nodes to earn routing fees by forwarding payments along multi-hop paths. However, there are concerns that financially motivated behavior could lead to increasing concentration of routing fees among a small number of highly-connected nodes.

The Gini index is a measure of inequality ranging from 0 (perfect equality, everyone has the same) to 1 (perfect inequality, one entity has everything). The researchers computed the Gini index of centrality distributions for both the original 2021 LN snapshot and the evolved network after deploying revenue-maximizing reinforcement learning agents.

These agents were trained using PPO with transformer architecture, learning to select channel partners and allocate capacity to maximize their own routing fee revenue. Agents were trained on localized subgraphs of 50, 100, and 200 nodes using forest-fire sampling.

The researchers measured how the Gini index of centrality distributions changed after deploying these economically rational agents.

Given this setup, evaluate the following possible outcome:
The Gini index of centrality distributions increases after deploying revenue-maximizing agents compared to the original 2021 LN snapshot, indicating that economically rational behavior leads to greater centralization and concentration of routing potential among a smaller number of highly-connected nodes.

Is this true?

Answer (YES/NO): NO